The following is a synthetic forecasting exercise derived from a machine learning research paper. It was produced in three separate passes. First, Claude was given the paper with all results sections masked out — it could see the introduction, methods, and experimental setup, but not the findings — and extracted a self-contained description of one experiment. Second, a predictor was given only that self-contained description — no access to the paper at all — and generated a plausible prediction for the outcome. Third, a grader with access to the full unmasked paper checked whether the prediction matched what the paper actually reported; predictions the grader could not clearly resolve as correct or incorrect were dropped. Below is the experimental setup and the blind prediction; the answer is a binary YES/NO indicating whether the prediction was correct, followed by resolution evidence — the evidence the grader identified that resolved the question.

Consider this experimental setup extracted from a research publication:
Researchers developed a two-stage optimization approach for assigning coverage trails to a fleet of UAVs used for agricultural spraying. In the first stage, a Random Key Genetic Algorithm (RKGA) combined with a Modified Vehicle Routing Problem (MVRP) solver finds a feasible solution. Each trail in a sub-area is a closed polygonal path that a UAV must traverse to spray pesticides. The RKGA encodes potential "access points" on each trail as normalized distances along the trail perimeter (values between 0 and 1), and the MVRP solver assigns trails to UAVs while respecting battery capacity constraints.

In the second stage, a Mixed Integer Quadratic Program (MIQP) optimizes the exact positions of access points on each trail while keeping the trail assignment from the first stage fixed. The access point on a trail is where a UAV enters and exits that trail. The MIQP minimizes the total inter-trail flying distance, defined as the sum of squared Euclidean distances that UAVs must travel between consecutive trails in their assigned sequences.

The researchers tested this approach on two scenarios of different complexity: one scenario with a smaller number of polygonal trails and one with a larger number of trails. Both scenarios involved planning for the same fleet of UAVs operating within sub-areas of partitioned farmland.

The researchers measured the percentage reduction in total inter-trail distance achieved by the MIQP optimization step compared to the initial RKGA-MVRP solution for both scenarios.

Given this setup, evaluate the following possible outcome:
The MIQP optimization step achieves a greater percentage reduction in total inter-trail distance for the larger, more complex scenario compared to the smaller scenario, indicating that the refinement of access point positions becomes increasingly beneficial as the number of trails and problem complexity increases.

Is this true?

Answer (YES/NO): NO